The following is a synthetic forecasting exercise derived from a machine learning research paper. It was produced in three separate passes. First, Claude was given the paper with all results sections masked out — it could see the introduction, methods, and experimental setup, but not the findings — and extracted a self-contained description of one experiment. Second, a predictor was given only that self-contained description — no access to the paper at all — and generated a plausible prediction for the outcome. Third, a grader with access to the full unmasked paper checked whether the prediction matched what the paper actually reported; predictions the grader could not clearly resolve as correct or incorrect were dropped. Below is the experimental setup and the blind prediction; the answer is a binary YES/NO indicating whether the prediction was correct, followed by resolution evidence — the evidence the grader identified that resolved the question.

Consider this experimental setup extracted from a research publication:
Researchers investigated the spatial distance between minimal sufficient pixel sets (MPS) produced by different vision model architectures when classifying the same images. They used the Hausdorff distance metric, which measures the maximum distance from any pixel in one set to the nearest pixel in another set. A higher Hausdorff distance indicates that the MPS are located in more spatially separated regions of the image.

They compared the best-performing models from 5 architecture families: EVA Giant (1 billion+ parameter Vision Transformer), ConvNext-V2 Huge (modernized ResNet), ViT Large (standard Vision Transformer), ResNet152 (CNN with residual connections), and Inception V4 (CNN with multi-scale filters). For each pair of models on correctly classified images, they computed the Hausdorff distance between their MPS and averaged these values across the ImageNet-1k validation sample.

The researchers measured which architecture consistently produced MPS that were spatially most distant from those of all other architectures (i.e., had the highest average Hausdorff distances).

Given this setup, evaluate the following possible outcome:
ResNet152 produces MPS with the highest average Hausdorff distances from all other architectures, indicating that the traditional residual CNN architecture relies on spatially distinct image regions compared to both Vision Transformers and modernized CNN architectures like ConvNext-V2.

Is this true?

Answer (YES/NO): NO